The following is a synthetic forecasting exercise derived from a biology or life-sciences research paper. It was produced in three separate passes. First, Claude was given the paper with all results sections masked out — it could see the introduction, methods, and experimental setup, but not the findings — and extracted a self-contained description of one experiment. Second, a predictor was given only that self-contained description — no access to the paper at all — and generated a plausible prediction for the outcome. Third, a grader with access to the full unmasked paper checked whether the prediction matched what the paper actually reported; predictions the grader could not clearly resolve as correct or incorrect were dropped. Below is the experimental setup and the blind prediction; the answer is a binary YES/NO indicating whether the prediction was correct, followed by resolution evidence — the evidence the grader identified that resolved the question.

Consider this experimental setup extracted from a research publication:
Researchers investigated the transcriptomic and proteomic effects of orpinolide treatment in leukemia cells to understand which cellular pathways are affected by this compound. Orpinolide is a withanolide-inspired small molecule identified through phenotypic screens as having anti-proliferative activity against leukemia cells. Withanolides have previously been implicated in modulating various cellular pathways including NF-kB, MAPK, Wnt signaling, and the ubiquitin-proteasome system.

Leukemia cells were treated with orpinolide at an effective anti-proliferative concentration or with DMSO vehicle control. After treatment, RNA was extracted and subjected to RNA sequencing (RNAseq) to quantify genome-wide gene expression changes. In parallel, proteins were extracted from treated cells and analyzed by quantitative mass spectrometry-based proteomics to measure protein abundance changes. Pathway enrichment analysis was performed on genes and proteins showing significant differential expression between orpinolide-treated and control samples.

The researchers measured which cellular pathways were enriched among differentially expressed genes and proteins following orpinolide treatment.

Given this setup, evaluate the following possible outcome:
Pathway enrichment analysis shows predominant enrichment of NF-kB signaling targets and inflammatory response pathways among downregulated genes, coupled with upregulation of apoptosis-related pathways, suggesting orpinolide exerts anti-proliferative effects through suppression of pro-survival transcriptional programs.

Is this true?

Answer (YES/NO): NO